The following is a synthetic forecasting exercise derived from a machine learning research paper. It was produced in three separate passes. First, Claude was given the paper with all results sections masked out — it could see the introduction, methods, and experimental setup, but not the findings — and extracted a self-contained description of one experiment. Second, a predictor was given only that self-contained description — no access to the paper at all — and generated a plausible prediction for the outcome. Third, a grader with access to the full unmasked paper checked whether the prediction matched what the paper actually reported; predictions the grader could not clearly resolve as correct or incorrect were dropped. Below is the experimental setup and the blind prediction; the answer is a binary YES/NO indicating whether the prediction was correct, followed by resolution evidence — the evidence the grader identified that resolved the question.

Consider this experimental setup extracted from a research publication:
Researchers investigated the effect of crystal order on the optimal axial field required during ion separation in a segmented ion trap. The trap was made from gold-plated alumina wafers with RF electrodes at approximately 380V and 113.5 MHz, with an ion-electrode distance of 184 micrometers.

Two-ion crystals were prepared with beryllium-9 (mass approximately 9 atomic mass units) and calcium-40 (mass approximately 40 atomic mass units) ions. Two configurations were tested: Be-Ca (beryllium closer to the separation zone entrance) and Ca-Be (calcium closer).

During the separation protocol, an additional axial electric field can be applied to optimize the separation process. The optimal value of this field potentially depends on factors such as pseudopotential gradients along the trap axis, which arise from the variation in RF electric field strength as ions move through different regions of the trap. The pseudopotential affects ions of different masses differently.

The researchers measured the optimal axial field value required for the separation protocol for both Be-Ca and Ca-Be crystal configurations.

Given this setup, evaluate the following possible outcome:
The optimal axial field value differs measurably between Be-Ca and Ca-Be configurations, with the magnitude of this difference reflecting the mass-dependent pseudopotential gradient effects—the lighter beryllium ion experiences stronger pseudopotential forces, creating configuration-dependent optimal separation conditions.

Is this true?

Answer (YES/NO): YES